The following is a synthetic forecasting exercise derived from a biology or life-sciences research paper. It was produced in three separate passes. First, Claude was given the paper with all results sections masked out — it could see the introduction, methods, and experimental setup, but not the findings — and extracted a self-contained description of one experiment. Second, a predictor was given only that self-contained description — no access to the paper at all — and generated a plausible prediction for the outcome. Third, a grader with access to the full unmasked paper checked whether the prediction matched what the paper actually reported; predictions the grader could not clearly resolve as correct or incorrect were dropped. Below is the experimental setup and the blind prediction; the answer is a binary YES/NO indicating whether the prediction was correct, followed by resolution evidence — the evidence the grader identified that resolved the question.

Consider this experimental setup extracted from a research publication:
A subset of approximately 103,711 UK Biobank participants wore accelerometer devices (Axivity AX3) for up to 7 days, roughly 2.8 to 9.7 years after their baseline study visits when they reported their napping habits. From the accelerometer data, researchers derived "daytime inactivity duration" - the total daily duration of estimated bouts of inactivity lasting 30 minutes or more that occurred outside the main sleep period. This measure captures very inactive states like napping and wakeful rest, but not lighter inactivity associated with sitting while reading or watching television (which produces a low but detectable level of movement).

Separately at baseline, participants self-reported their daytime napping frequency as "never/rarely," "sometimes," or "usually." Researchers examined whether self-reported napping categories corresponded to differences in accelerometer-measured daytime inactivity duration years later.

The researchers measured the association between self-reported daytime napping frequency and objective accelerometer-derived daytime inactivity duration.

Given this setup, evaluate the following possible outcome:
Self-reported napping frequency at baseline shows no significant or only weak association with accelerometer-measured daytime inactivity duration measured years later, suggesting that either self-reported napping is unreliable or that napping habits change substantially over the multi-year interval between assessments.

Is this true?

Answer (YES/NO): NO